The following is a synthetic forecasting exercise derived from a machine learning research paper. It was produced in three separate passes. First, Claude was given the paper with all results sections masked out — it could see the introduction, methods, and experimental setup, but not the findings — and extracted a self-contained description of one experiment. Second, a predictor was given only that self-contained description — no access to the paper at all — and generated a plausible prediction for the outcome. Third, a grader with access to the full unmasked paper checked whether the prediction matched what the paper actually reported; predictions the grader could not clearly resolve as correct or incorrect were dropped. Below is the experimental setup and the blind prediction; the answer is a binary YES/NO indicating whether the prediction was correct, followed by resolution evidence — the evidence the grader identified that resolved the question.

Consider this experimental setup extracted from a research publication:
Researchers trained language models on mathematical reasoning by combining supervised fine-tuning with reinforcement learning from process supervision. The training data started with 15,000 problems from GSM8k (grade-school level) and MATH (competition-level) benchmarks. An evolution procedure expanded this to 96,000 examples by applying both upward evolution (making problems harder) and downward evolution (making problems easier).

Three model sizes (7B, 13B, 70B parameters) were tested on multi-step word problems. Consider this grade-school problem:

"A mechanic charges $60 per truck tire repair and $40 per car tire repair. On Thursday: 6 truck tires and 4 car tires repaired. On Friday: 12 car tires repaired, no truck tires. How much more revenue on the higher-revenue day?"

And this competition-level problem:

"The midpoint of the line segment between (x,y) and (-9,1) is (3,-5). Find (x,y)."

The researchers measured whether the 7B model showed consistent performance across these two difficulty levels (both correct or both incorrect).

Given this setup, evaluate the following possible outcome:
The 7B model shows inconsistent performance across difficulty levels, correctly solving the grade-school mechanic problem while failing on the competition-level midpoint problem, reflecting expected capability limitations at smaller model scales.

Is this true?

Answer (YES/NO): NO